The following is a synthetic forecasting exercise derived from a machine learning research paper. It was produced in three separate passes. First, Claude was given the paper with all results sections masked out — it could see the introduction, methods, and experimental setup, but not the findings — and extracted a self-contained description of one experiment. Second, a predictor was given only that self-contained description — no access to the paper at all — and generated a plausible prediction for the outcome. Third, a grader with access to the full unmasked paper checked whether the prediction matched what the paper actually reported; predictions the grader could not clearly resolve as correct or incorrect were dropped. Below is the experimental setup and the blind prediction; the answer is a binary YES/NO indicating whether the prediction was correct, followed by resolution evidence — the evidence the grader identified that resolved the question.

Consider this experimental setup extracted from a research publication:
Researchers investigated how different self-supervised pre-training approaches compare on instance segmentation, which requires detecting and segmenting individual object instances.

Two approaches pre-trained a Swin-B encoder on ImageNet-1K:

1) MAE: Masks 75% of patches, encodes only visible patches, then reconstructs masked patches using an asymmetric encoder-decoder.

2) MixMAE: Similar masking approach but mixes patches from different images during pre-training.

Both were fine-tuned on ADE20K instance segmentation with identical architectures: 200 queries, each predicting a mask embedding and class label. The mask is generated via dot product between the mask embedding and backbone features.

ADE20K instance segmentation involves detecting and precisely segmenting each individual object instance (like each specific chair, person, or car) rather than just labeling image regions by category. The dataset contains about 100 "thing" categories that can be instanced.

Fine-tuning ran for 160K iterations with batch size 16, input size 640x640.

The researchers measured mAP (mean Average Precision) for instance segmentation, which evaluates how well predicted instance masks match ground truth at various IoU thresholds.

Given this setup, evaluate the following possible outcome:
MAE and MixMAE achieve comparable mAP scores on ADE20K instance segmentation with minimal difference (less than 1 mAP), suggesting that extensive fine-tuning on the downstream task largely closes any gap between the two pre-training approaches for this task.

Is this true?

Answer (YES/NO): NO